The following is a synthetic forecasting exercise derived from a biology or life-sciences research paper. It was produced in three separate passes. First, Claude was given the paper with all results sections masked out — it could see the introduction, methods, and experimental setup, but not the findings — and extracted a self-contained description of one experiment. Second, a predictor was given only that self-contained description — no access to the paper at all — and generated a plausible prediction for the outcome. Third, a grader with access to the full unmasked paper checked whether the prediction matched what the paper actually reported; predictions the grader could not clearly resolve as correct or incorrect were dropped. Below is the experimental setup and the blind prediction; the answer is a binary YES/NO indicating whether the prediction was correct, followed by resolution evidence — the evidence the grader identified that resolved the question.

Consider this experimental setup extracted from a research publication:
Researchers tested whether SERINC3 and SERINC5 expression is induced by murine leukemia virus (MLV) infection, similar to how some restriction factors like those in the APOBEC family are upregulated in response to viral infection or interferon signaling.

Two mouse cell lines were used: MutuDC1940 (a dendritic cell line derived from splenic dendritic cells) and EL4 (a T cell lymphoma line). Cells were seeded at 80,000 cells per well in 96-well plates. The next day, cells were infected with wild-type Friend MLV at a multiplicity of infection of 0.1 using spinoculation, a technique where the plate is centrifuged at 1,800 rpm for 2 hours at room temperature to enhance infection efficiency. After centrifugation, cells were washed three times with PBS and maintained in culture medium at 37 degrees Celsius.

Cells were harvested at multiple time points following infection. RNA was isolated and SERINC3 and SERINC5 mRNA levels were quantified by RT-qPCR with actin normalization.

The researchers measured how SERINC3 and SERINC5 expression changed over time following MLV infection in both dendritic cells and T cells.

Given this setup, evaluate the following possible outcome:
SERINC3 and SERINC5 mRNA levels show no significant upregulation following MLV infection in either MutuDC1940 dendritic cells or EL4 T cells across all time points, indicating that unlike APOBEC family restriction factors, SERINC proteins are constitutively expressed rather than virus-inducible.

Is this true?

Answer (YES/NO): YES